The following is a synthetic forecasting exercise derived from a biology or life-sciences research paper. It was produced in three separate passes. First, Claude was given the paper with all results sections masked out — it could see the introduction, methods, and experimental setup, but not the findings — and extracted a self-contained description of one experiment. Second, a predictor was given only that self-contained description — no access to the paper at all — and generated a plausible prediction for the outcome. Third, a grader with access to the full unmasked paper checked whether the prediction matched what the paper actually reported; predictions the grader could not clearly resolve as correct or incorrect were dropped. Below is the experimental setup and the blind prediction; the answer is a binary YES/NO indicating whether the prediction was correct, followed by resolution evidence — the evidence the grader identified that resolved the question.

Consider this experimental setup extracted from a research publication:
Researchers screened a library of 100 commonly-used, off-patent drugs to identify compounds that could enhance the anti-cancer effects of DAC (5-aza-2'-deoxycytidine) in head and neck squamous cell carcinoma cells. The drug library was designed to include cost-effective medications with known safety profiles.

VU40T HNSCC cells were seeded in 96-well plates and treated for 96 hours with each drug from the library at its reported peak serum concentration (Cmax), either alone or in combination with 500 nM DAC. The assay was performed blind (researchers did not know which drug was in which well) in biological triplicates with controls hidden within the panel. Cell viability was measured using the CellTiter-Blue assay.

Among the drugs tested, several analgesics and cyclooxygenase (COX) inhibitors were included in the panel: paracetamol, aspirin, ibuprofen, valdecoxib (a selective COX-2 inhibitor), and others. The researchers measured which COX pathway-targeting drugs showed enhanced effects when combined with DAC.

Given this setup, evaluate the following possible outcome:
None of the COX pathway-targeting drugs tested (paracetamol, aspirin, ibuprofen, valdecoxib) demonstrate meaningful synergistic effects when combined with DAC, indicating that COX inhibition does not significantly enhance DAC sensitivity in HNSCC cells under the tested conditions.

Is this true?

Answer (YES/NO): NO